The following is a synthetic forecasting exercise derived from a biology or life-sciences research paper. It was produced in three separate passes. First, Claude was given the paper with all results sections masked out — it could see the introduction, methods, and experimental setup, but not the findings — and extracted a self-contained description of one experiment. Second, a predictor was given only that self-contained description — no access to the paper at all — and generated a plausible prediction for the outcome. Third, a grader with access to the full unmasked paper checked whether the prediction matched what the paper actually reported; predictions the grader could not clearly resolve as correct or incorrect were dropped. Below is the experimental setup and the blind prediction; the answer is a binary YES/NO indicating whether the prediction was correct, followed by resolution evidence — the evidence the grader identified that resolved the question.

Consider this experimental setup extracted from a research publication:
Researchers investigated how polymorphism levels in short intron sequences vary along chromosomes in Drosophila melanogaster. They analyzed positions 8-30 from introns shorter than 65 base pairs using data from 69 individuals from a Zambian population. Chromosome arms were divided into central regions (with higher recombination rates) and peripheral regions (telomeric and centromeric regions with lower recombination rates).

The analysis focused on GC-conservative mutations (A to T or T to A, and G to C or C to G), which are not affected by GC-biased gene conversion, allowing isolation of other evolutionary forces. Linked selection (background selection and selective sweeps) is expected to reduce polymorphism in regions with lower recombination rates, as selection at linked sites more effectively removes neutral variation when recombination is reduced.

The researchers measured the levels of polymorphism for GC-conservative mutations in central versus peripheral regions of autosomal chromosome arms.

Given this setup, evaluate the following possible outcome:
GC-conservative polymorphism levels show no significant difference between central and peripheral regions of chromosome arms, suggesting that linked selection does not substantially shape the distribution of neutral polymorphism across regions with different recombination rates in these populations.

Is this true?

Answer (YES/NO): NO